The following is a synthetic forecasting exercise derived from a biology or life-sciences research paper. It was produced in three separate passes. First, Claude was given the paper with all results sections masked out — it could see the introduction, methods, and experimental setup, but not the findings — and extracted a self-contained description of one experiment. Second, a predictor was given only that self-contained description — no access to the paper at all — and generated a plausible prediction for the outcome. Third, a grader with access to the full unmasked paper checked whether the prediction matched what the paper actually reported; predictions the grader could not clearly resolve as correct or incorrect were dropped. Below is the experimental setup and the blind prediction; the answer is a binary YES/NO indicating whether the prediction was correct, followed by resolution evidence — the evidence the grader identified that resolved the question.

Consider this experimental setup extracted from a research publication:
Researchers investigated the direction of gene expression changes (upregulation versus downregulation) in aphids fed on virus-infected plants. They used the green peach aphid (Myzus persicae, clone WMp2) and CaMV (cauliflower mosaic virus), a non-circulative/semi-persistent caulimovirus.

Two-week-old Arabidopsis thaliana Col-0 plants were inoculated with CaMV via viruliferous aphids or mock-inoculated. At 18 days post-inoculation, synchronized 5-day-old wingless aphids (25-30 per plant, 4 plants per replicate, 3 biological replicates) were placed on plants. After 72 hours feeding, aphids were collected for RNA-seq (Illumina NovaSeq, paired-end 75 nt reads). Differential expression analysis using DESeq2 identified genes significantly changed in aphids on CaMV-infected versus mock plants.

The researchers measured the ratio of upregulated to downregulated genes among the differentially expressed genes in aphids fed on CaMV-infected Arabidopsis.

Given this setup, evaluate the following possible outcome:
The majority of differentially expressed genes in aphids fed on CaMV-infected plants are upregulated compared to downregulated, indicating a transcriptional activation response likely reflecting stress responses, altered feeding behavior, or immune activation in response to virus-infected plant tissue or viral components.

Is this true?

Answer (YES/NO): NO